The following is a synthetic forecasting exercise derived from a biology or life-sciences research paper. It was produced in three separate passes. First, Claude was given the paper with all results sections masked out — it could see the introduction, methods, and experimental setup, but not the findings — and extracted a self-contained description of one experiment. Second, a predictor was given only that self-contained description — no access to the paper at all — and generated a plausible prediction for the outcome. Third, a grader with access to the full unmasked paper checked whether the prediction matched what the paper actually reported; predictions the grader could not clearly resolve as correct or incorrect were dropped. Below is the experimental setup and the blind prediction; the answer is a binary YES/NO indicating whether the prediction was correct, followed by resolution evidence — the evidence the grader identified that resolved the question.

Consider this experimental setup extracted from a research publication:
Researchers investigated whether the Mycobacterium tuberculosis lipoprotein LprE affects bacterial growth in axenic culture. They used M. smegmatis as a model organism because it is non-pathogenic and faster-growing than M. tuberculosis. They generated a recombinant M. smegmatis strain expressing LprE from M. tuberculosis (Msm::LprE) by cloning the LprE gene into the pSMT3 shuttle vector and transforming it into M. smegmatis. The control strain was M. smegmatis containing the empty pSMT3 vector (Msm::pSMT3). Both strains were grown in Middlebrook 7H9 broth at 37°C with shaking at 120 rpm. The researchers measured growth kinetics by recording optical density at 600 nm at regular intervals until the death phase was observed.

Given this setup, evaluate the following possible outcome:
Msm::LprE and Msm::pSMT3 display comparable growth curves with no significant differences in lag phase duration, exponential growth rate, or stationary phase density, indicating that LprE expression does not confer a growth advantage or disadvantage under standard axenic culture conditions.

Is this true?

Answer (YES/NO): YES